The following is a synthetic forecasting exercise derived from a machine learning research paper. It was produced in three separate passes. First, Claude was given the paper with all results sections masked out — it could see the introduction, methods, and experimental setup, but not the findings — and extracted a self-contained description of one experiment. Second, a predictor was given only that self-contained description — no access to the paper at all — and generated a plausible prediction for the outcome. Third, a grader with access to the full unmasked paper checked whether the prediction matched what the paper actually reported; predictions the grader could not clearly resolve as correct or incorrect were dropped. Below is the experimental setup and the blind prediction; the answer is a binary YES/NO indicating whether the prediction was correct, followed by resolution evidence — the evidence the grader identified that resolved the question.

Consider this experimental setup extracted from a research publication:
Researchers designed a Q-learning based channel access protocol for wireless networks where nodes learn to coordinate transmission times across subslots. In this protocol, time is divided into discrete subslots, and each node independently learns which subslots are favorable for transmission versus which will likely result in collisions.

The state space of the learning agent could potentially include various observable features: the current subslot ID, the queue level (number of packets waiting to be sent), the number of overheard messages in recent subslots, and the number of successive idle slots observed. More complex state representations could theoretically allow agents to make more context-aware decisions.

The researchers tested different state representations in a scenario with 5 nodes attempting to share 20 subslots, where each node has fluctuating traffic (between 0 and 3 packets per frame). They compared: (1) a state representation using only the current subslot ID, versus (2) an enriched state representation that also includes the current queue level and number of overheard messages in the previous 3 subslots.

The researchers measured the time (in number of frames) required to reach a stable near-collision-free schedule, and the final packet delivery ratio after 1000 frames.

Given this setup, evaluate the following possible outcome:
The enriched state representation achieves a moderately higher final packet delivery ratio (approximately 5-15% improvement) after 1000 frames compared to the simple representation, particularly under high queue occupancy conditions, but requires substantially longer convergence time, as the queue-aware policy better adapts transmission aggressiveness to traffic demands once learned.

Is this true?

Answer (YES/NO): NO